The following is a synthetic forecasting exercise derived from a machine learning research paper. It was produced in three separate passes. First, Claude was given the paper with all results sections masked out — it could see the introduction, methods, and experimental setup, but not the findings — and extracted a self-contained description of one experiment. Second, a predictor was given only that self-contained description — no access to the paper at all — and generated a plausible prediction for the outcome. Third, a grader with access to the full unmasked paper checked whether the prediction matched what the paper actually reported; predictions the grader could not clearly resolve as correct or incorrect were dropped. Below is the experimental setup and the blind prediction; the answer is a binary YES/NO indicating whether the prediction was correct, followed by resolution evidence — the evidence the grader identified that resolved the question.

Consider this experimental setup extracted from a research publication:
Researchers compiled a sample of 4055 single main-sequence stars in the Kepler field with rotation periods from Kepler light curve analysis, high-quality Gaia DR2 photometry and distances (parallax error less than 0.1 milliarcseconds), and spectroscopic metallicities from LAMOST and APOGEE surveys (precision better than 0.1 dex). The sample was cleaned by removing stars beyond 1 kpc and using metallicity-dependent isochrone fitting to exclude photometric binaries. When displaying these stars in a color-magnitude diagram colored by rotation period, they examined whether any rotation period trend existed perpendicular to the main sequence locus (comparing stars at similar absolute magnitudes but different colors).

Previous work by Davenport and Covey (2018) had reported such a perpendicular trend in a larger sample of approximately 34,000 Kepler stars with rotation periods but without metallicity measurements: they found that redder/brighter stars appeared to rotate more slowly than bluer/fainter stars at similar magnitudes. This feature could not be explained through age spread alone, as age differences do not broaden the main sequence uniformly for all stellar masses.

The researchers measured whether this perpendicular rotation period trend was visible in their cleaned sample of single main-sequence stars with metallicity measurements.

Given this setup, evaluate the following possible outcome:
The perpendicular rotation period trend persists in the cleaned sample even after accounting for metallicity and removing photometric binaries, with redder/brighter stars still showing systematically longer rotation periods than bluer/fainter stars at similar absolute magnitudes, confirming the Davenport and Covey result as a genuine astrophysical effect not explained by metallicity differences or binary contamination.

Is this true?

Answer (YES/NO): NO